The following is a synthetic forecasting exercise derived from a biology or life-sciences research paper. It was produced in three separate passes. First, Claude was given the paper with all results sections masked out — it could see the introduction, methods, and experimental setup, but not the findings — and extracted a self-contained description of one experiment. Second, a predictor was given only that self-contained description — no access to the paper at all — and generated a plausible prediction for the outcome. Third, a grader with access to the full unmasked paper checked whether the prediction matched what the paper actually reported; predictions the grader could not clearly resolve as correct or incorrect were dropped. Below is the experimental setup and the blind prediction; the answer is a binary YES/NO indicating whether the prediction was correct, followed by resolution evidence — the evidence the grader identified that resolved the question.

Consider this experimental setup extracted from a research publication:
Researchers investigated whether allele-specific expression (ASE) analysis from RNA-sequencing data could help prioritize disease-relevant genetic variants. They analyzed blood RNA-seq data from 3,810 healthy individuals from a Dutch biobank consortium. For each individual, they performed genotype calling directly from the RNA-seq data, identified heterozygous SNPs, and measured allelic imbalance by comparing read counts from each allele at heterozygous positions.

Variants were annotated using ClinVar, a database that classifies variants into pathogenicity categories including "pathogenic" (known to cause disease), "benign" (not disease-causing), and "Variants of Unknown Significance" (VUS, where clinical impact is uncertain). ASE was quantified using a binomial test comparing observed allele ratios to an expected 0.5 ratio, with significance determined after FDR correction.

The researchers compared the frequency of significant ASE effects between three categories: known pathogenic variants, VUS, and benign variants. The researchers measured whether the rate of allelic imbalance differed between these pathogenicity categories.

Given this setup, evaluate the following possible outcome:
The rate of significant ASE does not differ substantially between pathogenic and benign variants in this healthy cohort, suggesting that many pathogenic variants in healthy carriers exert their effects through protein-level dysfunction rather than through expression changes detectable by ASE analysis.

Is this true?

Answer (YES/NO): NO